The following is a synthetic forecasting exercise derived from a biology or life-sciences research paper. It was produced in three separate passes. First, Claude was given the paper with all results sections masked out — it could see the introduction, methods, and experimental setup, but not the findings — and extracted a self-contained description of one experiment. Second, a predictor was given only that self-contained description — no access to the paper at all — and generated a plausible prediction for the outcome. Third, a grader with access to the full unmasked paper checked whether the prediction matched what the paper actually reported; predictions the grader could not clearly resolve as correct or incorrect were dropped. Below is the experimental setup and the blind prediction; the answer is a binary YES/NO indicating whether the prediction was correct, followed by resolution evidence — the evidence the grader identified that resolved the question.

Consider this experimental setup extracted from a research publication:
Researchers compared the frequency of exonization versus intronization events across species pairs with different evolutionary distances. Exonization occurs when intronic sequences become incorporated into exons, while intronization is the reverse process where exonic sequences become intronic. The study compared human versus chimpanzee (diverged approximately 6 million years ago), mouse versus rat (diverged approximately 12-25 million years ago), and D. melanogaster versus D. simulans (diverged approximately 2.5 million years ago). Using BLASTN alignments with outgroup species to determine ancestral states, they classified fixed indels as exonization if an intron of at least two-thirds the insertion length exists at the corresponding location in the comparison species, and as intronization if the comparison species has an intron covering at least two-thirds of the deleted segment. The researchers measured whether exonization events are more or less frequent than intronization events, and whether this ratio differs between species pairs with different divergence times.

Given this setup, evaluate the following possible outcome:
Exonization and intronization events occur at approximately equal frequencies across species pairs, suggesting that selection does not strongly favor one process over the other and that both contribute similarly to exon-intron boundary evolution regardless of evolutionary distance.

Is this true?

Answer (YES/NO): NO